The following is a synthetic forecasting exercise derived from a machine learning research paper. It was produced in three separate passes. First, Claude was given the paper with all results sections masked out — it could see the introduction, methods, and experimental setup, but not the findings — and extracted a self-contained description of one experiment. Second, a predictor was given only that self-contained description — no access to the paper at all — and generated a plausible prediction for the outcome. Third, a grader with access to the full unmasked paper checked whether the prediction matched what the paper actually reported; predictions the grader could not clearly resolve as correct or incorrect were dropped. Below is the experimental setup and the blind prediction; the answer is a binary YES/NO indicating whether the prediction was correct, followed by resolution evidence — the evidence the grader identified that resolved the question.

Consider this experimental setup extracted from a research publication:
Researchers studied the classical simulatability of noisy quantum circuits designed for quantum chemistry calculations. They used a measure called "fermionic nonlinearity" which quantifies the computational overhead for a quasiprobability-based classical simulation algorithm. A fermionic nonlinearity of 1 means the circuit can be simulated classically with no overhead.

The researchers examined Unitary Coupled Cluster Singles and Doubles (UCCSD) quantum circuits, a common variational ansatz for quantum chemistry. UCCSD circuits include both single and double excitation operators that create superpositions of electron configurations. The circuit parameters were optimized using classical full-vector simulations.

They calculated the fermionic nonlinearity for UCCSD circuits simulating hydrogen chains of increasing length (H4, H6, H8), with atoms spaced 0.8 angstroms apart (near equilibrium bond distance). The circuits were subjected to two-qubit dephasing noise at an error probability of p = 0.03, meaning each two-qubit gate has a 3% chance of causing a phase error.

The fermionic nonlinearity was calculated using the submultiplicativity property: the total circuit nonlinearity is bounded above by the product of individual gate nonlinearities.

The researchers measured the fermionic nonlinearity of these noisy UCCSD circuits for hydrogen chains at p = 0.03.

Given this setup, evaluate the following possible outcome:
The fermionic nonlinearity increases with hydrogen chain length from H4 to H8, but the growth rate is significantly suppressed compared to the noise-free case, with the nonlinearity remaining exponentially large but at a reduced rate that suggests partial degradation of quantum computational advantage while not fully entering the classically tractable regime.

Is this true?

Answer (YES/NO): NO